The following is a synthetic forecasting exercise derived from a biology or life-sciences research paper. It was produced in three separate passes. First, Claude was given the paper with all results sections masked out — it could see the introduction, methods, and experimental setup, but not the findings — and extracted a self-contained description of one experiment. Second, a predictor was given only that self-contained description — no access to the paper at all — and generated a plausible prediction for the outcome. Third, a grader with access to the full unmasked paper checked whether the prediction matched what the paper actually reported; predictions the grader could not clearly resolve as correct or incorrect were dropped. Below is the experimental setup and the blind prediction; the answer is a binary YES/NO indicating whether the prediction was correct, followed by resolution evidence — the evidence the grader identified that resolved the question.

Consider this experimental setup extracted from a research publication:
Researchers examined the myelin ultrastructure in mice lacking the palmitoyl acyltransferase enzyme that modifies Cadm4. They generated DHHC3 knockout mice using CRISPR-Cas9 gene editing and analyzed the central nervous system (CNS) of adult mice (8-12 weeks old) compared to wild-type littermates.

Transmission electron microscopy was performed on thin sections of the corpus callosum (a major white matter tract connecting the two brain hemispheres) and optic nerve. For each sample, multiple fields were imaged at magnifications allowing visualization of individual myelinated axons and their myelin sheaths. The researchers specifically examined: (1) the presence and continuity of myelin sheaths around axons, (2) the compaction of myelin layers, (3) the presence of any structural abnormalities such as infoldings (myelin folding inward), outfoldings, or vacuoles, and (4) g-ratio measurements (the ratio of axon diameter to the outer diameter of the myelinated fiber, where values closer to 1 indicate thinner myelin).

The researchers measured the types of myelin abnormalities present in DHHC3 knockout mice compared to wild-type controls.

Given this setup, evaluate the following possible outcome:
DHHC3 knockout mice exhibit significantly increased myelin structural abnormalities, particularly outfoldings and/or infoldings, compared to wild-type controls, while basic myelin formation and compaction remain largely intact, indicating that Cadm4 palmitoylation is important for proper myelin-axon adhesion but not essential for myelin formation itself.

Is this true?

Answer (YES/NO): NO